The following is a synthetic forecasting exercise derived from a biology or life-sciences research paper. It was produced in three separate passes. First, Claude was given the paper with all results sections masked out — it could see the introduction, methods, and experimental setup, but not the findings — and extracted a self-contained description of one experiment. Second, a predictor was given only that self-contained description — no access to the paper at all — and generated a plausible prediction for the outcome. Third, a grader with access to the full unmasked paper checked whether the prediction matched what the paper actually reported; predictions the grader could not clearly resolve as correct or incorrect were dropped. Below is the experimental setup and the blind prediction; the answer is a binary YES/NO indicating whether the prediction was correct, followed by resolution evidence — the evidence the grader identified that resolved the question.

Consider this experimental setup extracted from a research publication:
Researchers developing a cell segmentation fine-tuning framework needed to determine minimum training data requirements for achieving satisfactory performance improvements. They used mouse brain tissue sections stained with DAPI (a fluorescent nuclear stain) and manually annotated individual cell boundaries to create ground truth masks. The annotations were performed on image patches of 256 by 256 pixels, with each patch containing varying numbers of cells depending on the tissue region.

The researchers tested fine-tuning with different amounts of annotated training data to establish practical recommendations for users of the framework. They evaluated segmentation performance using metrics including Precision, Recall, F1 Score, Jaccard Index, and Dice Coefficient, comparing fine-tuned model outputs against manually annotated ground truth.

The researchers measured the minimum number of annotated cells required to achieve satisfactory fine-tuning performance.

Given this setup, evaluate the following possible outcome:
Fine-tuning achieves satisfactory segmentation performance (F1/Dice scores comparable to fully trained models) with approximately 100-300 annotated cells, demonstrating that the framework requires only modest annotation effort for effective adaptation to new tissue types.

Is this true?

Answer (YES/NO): NO